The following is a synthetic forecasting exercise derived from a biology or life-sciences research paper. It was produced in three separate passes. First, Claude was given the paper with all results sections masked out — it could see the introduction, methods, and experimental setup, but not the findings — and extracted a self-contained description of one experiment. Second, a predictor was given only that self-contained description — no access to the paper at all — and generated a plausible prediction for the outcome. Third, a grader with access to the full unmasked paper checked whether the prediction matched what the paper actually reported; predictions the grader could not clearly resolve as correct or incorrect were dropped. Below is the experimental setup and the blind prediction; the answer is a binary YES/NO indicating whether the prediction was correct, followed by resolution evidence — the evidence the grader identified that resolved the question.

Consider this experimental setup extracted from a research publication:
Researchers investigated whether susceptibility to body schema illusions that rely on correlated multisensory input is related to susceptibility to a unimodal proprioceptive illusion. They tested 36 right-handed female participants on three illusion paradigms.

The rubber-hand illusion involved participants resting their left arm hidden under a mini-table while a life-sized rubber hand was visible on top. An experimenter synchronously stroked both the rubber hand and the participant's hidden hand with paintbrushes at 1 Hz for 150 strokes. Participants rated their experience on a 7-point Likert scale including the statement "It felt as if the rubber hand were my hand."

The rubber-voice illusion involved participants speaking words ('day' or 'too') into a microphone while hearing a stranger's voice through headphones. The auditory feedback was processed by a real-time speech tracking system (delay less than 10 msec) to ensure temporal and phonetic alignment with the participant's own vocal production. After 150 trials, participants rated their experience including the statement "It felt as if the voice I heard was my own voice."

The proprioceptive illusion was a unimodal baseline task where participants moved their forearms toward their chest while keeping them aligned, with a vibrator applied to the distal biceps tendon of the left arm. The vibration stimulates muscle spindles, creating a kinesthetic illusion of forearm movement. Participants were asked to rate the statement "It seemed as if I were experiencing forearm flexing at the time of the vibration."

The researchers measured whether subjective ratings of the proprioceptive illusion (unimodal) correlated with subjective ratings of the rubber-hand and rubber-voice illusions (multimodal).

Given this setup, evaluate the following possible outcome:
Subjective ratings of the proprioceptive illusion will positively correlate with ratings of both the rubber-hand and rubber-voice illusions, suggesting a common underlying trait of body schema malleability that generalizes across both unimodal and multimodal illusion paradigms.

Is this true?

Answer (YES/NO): NO